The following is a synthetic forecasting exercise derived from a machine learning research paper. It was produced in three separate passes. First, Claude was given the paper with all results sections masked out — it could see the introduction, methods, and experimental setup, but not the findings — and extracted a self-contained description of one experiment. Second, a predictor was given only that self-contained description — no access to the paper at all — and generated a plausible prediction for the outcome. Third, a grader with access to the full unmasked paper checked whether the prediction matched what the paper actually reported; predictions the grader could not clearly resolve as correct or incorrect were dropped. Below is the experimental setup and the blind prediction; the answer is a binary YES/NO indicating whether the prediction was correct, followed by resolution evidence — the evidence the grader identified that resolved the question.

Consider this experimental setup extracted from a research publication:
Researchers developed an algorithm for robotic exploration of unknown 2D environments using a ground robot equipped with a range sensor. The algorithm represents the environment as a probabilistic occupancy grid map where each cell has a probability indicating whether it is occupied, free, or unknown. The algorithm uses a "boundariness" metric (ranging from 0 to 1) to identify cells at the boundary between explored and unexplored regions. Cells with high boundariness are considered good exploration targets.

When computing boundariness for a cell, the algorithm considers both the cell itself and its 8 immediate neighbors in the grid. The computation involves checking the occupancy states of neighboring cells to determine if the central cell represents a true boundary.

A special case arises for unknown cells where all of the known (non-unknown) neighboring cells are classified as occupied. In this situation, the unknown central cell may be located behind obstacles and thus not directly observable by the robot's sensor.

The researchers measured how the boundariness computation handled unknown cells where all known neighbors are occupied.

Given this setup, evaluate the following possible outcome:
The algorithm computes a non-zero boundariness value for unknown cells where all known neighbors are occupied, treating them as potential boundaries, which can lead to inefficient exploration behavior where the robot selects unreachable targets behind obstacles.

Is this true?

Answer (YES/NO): NO